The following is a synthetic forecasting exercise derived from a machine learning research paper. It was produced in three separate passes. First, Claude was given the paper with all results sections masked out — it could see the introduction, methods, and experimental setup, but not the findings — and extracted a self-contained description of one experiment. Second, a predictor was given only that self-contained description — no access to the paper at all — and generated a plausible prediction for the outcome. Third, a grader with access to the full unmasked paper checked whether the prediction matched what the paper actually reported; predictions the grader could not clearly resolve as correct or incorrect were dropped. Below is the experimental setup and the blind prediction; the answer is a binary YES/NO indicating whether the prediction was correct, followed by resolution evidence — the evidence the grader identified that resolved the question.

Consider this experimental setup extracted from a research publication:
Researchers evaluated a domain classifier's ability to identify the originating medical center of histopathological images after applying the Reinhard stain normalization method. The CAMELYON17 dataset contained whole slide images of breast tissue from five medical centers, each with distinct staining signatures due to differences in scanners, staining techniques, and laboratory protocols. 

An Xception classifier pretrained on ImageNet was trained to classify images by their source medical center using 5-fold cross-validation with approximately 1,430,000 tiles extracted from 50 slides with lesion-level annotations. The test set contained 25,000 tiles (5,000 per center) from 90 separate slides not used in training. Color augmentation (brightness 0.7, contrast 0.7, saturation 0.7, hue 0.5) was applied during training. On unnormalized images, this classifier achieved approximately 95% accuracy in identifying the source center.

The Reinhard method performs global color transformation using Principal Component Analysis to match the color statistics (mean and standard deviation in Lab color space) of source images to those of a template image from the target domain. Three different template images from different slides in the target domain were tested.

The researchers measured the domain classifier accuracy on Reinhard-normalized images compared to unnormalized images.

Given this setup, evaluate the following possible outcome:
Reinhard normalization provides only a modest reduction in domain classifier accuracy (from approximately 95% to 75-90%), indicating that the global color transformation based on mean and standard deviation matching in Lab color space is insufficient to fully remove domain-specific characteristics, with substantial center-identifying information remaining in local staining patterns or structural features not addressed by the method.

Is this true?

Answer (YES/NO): NO